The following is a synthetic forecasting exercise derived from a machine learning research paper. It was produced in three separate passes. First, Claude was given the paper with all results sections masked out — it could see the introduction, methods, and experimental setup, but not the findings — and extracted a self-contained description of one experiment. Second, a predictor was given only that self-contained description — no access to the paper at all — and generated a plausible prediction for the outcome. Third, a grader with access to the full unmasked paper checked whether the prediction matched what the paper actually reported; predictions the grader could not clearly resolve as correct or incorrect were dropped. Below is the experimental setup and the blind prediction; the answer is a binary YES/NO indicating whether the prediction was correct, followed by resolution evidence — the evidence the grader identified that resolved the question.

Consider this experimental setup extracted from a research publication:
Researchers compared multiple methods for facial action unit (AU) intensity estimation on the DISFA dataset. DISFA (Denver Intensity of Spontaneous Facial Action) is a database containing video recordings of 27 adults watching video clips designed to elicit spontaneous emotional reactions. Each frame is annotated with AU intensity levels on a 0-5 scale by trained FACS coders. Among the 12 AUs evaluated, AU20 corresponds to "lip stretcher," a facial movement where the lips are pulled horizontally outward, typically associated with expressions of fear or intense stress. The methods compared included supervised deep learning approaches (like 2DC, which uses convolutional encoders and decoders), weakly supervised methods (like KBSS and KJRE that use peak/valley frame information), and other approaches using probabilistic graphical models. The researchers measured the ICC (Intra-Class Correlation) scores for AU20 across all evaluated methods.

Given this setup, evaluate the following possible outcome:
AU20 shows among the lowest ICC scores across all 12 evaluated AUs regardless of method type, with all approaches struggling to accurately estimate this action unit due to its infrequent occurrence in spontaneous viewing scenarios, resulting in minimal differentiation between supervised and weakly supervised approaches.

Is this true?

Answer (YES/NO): NO